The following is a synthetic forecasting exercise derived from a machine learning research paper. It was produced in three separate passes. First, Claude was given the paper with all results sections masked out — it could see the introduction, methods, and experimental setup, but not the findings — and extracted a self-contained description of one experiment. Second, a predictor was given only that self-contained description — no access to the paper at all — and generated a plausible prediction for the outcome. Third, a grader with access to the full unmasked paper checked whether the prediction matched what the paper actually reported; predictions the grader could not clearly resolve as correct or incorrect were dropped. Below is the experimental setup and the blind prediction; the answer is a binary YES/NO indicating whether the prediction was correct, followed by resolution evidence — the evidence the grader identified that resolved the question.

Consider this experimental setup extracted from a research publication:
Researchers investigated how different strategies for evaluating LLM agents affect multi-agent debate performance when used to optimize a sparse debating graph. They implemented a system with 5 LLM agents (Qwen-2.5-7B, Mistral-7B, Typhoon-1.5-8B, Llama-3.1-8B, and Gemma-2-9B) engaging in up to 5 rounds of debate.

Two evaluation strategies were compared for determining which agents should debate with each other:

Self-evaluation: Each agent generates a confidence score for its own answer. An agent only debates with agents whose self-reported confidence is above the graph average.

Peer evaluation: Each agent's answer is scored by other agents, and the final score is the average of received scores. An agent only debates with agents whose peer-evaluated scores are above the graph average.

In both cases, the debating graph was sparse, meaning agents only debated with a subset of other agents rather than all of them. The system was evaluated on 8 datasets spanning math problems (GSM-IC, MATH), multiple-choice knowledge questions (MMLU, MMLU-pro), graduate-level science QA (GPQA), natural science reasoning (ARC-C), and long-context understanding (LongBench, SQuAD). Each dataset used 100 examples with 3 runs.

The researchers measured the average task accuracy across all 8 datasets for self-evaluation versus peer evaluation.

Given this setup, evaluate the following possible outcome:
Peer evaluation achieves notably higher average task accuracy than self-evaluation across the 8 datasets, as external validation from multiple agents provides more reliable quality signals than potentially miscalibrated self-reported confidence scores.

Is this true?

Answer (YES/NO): YES